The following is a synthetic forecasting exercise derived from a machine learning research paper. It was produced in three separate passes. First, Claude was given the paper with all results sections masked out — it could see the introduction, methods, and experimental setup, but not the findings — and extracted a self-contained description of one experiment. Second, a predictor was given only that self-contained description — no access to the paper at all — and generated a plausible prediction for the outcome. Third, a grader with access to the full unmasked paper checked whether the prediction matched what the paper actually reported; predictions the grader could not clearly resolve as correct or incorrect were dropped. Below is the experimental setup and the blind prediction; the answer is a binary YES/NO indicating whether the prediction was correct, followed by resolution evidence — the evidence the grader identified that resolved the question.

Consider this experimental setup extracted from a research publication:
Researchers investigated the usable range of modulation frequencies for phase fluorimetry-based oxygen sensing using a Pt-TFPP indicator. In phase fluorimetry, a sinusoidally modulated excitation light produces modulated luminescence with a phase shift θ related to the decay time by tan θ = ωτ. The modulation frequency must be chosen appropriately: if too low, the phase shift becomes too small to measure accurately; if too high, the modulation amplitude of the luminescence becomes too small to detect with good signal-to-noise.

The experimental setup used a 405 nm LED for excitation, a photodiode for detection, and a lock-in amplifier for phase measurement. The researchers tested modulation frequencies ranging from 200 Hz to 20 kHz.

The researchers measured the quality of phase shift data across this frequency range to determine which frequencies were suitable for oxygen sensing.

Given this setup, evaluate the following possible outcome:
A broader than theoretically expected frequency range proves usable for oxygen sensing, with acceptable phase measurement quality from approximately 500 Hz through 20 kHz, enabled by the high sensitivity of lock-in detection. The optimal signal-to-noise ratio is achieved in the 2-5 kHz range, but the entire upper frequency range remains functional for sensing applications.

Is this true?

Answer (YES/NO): NO